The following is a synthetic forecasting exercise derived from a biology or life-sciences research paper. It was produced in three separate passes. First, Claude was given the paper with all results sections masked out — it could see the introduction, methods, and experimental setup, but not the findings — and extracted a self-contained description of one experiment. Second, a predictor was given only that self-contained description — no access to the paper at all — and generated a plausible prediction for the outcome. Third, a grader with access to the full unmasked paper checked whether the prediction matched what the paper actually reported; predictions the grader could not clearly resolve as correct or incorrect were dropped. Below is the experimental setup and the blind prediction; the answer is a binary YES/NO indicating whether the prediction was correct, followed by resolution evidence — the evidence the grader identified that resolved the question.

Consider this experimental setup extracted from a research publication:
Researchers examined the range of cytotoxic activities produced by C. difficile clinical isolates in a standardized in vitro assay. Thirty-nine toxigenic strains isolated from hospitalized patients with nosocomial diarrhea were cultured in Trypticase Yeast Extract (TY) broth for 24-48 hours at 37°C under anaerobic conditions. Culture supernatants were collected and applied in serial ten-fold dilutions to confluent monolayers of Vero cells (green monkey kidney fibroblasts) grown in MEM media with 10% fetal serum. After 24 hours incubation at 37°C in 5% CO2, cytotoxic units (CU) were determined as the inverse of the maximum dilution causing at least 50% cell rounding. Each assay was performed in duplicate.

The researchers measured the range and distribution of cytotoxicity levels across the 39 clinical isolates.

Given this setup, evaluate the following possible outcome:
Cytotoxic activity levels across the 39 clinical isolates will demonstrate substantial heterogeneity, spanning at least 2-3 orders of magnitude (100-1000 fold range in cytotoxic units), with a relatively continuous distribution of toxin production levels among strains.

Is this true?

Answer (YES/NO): YES